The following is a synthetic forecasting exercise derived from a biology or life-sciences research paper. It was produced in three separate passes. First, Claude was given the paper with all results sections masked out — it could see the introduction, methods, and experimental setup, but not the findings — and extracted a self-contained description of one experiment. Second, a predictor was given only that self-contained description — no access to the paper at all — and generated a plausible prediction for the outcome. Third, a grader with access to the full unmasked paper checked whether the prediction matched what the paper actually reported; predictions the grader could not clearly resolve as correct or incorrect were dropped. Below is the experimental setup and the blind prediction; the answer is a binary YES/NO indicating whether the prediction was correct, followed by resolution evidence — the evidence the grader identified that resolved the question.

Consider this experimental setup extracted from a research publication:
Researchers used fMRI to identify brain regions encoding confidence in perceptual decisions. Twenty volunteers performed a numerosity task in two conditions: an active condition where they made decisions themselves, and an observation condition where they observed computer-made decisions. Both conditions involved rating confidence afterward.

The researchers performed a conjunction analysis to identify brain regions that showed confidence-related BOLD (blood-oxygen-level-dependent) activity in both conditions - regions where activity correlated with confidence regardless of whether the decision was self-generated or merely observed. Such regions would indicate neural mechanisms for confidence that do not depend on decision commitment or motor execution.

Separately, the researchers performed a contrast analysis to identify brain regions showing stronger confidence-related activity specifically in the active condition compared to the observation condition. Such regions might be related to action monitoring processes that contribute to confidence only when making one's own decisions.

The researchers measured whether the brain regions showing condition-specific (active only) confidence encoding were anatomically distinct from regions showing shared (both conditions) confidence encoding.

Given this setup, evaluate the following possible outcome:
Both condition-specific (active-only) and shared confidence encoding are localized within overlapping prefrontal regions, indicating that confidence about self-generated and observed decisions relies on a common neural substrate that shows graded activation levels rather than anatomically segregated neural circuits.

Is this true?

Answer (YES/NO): NO